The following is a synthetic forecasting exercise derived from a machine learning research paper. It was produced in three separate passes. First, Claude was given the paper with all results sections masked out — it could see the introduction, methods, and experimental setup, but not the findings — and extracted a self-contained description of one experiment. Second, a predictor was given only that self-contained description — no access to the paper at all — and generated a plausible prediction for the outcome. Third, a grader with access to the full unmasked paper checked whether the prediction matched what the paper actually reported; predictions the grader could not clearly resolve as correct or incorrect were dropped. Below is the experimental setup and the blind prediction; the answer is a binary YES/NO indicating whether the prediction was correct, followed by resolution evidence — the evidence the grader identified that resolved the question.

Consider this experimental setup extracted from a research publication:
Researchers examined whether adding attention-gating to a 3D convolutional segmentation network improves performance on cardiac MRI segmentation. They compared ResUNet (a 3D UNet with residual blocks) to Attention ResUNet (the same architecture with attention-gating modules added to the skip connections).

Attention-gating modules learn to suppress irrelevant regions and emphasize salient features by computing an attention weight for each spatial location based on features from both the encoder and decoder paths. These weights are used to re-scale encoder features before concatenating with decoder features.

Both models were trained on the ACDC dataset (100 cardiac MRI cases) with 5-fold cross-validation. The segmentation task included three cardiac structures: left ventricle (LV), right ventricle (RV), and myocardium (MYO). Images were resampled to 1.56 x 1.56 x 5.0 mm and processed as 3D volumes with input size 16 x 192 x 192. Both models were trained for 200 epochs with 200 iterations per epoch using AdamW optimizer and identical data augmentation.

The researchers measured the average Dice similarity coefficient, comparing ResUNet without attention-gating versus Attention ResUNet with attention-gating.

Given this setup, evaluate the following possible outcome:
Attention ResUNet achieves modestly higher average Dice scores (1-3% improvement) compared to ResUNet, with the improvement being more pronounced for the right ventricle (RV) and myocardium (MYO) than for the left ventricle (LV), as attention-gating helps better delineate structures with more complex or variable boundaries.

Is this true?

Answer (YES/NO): NO